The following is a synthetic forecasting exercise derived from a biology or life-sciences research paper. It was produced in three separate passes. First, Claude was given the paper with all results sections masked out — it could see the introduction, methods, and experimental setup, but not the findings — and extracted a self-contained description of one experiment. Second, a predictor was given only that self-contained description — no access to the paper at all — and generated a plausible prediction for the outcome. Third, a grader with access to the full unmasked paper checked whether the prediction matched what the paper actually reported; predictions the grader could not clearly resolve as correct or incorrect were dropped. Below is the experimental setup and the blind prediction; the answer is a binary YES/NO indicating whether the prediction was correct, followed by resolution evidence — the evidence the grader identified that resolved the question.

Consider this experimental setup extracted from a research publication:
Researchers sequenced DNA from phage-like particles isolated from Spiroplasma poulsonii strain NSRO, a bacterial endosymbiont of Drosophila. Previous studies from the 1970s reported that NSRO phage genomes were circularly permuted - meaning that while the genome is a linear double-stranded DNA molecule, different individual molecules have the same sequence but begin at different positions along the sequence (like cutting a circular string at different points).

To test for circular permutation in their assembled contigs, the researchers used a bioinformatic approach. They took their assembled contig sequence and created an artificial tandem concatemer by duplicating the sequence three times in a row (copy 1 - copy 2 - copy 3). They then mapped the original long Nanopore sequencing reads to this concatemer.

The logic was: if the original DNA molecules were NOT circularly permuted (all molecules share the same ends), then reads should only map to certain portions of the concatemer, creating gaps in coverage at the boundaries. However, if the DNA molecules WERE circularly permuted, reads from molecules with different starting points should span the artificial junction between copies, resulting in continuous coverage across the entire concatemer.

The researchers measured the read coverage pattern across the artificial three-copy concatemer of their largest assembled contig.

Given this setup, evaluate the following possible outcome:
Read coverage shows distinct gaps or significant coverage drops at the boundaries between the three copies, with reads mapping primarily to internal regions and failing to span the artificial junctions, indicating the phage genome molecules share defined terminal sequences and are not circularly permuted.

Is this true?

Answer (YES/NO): NO